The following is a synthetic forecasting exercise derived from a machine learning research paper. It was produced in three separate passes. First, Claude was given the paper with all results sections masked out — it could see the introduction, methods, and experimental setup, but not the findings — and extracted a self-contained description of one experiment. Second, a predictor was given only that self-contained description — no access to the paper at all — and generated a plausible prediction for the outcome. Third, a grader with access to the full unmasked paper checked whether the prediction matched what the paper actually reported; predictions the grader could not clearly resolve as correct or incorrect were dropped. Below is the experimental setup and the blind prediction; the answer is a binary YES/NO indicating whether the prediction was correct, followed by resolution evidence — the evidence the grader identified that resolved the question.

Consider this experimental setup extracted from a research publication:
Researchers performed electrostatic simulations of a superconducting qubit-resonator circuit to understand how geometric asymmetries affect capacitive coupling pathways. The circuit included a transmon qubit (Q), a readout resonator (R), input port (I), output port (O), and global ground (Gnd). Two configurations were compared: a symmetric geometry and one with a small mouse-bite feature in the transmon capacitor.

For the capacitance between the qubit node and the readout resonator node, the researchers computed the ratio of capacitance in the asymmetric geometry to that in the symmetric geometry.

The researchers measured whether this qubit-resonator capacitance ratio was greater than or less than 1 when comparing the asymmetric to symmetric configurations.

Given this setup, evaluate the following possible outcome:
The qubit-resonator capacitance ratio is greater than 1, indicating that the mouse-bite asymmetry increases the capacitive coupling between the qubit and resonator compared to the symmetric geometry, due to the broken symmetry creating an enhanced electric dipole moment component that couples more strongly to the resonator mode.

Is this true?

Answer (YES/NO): NO